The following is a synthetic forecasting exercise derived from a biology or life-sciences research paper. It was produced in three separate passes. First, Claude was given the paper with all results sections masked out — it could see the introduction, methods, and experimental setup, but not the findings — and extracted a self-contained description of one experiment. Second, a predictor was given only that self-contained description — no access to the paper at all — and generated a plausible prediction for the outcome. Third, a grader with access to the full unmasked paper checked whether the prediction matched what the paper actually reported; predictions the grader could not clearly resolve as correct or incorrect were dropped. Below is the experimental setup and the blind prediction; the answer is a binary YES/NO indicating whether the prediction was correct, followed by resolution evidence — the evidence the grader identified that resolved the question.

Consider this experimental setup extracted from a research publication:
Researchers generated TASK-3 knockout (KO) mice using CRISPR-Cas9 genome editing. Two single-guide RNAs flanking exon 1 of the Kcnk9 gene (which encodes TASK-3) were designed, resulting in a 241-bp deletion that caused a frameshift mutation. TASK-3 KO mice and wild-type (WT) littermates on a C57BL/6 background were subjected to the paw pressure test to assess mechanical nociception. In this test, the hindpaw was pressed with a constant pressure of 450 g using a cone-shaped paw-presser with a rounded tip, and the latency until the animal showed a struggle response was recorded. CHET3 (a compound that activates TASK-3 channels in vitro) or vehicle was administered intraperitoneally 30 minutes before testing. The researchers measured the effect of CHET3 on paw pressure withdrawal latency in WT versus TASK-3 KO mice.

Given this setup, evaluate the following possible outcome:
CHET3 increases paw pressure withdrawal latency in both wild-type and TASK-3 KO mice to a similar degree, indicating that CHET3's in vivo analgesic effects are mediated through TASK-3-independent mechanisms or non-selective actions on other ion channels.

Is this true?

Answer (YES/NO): NO